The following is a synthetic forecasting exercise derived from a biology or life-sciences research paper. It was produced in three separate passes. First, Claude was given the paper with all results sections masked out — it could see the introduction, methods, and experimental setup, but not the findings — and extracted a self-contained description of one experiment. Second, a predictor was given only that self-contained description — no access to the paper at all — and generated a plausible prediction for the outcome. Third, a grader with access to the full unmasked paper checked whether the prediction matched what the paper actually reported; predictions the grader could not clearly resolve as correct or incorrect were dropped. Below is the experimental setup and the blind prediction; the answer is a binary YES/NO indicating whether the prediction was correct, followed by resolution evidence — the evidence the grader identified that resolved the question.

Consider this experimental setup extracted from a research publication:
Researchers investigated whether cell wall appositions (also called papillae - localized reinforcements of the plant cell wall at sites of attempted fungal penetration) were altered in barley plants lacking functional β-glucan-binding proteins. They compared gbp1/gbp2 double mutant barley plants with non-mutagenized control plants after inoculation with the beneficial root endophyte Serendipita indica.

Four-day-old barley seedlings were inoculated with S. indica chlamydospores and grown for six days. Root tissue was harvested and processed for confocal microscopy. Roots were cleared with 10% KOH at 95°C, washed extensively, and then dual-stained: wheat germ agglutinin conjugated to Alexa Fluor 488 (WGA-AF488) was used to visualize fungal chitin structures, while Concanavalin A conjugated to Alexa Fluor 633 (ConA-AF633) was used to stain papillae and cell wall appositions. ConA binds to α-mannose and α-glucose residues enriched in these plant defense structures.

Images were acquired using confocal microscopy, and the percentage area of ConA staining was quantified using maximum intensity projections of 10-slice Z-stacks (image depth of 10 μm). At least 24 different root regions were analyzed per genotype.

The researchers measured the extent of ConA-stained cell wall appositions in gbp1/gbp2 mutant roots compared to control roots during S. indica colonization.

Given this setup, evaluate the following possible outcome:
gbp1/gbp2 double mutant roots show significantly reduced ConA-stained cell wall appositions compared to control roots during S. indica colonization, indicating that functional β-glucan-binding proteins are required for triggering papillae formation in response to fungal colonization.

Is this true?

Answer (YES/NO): NO